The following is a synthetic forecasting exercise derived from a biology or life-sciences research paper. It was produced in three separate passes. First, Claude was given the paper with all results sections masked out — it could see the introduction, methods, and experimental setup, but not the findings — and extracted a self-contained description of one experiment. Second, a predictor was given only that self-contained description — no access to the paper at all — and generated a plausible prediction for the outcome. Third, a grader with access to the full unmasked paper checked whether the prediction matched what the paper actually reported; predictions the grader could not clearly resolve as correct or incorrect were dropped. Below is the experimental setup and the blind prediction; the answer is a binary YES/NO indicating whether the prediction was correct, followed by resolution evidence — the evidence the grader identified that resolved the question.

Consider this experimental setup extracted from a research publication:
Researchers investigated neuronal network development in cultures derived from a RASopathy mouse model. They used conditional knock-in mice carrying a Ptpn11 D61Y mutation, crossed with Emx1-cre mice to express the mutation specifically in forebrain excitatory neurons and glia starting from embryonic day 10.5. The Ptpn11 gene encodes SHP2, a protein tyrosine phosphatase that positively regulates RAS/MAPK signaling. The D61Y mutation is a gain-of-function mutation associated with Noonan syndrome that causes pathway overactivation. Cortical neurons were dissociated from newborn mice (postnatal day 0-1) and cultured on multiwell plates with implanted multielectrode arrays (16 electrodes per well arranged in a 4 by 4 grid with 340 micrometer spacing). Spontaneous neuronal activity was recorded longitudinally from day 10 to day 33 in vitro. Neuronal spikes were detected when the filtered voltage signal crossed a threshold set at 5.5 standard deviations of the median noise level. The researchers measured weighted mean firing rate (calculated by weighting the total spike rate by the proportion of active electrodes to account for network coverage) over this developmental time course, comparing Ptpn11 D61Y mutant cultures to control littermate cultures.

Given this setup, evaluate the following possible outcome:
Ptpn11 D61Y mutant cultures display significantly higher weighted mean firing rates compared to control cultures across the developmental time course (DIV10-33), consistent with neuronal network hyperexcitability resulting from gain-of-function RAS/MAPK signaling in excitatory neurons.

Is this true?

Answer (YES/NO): YES